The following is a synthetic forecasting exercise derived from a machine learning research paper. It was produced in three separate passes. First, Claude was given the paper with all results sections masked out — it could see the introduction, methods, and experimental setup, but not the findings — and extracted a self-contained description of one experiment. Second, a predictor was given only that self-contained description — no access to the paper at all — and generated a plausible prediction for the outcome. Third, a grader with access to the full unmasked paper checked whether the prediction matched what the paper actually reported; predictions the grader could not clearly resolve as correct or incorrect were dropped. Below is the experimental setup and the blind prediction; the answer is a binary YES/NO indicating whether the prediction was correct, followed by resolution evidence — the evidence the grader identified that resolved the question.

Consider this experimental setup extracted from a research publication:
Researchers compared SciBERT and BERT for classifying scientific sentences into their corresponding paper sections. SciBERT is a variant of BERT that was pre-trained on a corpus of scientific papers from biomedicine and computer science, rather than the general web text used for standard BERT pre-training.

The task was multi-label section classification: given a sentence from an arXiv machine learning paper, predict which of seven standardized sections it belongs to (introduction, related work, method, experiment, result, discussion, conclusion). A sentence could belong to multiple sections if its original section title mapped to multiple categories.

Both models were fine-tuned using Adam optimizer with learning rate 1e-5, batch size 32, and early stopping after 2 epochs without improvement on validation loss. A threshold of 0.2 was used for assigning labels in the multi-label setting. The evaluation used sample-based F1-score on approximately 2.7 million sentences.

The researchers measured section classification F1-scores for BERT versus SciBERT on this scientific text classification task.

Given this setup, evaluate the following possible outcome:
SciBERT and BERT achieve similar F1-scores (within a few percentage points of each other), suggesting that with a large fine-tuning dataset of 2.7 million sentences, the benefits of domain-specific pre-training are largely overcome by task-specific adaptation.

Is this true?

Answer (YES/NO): YES